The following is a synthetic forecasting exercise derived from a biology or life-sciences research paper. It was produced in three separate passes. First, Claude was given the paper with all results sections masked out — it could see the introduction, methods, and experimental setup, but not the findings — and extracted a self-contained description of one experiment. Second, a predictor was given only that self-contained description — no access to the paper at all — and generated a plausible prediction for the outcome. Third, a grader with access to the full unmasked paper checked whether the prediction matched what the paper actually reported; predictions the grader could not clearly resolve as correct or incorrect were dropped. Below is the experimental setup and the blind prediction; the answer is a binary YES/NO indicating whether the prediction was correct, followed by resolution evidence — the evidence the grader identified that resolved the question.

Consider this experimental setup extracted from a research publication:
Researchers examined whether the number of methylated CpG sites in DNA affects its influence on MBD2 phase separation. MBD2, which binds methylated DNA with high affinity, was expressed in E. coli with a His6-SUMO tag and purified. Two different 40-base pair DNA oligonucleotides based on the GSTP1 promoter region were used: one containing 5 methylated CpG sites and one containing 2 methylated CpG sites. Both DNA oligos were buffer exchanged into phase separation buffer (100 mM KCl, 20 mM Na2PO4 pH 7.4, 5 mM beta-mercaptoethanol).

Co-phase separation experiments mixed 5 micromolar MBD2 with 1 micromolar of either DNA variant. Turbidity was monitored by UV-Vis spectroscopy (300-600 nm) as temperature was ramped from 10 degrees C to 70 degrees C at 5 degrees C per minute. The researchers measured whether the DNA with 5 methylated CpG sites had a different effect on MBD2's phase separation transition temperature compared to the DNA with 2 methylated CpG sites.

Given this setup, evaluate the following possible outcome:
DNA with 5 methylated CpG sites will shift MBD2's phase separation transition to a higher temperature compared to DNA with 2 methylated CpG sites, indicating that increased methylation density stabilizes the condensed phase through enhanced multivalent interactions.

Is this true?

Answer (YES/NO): NO